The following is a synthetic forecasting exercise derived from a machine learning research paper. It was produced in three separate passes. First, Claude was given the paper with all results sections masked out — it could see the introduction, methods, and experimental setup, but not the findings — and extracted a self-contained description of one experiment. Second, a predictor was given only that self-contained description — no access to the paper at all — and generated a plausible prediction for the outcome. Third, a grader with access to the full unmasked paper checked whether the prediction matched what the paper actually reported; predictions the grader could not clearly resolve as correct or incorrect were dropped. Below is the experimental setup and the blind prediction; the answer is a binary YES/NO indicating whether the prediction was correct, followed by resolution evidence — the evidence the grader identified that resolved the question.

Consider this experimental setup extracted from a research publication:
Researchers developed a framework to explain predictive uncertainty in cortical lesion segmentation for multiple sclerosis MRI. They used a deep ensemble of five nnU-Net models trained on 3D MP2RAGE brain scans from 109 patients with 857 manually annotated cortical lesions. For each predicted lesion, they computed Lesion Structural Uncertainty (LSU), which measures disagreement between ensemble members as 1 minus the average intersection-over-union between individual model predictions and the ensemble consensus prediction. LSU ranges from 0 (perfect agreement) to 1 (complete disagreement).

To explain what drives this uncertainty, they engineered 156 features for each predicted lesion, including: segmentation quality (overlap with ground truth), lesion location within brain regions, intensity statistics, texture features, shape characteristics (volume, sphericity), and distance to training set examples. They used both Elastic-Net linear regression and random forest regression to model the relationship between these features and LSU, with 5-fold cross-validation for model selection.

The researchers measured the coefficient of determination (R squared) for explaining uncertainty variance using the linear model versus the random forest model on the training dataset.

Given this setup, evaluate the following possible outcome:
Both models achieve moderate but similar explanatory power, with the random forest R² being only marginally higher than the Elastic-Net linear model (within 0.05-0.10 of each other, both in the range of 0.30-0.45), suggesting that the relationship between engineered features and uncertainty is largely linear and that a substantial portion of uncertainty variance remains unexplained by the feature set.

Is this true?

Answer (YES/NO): NO